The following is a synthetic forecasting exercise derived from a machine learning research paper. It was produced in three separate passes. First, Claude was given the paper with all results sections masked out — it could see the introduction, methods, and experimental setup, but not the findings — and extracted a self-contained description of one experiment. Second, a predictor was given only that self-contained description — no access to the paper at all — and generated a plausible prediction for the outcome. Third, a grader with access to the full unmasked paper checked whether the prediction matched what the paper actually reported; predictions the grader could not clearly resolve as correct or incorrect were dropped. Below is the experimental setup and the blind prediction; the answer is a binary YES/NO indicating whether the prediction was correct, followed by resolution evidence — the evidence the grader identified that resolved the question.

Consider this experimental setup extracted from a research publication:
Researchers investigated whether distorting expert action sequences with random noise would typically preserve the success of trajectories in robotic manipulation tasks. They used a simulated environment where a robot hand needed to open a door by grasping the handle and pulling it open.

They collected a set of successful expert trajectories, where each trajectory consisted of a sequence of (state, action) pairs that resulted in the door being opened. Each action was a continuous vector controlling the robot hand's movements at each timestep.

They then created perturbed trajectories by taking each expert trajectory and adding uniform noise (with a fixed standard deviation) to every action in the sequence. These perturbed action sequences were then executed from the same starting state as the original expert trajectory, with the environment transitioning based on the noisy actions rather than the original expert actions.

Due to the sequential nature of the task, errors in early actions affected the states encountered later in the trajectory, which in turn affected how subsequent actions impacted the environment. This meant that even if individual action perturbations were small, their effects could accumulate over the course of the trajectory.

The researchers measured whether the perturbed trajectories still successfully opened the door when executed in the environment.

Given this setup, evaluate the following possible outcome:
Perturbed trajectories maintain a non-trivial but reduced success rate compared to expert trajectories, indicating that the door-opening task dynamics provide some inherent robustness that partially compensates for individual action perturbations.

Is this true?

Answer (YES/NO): NO